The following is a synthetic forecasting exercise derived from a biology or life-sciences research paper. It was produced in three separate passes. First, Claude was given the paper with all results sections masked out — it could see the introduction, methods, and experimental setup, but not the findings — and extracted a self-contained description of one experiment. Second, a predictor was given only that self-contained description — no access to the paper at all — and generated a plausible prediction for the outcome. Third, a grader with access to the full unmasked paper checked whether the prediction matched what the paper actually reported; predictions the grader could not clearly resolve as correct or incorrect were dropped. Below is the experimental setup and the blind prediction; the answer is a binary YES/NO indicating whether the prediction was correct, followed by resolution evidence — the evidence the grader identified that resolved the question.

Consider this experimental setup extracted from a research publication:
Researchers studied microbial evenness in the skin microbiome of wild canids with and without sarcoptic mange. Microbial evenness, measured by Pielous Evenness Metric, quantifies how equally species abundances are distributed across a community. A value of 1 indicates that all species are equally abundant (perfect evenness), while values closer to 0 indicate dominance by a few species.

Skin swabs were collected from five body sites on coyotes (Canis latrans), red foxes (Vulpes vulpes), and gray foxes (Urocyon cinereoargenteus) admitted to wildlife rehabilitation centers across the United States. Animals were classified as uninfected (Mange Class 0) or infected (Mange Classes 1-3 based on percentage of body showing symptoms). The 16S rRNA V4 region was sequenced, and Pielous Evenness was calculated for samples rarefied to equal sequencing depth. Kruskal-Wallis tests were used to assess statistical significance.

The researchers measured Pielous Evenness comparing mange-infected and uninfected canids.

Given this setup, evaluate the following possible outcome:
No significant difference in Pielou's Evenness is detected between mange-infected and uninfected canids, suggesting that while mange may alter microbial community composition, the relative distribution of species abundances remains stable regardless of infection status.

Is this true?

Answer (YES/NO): NO